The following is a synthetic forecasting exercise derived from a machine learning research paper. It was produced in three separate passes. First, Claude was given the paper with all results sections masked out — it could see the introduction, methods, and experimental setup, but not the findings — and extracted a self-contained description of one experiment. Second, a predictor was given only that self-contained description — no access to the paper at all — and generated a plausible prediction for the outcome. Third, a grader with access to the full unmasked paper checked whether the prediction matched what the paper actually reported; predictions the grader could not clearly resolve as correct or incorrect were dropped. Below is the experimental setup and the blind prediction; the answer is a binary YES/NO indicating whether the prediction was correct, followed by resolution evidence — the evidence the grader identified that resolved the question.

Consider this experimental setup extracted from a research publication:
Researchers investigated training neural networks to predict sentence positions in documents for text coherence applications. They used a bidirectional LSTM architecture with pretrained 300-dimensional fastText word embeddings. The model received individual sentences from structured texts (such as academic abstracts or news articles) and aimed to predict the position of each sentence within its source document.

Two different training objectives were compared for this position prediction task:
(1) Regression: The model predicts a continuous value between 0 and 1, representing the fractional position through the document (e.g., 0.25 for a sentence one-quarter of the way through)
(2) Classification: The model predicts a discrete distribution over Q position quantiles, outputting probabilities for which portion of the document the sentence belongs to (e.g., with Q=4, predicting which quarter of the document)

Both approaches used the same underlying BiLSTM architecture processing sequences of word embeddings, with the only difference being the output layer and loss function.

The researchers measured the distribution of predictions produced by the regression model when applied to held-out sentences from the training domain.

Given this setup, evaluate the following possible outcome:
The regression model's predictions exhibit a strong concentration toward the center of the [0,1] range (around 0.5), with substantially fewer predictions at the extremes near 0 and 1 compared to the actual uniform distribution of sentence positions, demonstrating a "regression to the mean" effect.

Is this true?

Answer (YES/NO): YES